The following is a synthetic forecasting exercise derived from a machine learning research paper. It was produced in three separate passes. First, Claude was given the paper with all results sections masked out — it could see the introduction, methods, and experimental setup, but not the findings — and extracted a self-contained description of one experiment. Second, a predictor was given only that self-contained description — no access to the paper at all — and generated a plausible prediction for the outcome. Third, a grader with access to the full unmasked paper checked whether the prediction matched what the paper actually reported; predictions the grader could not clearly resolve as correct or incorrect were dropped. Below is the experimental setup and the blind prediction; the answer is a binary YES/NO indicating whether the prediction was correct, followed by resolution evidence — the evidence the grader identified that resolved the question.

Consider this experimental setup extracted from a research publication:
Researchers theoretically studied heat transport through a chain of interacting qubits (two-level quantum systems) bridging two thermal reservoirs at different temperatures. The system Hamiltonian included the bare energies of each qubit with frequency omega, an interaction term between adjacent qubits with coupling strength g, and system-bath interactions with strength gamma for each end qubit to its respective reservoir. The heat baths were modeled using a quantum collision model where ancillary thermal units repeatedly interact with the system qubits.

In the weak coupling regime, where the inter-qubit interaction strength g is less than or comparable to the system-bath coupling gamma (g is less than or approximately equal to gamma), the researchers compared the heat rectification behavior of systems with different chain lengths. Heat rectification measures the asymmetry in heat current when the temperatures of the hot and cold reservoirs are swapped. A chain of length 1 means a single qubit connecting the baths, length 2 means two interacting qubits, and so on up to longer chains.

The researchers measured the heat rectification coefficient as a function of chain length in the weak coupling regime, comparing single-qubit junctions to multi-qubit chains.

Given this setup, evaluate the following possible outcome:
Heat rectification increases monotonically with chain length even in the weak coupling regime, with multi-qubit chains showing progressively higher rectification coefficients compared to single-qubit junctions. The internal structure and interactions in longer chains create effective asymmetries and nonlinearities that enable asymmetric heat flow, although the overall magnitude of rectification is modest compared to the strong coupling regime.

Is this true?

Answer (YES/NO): NO